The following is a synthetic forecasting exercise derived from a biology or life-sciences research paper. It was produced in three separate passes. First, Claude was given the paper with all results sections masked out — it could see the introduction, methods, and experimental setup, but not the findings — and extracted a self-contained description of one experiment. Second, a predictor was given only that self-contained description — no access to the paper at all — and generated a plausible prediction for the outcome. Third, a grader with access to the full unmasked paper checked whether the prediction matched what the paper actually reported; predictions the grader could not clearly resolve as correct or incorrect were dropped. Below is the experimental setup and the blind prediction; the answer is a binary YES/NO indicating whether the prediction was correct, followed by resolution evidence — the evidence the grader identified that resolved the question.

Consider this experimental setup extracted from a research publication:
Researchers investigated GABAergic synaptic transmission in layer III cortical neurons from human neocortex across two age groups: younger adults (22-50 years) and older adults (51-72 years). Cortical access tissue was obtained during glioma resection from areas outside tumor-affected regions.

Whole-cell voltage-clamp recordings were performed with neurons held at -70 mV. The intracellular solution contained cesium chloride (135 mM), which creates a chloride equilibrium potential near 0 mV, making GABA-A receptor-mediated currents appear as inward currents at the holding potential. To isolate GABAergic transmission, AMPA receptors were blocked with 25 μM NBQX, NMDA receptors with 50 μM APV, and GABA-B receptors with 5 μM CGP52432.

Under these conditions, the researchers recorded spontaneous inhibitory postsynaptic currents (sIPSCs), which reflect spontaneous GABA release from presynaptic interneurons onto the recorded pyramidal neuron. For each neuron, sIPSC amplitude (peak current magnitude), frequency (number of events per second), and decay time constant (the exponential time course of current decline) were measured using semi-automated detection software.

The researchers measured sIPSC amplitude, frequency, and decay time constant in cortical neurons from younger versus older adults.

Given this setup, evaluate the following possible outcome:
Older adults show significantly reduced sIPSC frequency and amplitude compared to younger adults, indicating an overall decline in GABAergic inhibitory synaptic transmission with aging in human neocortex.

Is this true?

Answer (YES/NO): NO